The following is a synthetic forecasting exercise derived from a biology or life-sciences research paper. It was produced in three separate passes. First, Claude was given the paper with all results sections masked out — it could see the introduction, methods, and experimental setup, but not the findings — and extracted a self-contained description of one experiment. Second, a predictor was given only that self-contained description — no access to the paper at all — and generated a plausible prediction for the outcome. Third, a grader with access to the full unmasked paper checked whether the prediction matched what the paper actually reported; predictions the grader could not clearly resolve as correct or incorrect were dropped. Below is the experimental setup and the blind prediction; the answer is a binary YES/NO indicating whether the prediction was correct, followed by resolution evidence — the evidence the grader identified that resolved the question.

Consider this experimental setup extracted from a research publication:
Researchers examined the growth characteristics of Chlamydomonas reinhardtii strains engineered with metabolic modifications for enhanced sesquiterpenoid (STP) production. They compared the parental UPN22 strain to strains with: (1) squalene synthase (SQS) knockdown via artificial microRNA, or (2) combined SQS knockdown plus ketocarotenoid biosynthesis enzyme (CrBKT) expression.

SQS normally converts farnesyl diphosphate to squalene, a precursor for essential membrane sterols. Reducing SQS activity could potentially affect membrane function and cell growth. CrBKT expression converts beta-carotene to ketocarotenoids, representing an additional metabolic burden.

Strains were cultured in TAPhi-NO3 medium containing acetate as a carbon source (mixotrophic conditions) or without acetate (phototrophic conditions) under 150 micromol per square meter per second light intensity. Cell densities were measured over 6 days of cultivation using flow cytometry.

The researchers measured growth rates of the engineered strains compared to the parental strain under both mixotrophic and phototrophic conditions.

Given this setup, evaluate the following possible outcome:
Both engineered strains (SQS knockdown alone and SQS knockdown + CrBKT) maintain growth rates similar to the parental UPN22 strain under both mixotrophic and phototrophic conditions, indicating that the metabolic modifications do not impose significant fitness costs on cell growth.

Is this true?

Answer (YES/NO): YES